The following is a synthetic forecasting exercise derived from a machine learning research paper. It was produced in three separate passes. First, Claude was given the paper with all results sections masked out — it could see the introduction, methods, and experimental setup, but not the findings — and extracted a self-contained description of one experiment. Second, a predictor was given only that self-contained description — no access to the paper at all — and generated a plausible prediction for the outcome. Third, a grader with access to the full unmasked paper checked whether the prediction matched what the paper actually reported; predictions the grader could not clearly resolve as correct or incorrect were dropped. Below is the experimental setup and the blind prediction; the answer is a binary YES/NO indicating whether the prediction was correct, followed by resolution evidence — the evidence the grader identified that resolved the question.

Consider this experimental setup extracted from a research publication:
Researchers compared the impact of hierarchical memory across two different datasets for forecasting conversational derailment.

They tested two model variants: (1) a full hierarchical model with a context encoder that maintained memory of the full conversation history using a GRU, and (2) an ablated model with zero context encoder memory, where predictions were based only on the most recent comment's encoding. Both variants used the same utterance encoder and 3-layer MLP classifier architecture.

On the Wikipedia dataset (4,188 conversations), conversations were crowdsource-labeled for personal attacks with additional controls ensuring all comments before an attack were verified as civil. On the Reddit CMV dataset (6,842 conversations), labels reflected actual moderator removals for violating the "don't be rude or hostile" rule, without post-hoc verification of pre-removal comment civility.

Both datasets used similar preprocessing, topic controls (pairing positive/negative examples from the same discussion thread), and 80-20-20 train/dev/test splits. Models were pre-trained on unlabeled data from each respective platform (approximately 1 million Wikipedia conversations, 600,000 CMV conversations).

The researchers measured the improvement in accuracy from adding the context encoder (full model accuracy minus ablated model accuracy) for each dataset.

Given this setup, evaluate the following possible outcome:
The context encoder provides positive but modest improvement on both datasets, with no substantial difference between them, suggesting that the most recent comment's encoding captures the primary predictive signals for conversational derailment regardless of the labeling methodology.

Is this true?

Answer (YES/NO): NO